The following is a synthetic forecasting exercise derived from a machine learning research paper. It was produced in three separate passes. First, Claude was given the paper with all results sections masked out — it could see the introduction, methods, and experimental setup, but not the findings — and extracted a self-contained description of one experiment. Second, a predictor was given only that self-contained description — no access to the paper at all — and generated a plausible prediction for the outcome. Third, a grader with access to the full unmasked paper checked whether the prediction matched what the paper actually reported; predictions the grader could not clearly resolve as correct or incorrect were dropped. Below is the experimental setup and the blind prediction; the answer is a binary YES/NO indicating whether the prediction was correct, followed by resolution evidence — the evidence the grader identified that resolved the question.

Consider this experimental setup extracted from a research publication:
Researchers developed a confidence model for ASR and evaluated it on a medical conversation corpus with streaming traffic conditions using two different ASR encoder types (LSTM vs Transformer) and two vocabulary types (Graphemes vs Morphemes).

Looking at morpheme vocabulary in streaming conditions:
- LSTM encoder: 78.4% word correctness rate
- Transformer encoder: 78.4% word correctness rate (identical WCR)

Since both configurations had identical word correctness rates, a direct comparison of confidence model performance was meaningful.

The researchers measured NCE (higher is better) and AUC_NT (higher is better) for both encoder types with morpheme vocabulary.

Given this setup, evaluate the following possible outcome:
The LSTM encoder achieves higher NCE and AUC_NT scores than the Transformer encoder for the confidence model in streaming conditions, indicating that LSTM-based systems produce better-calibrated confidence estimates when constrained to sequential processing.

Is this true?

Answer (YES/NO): NO